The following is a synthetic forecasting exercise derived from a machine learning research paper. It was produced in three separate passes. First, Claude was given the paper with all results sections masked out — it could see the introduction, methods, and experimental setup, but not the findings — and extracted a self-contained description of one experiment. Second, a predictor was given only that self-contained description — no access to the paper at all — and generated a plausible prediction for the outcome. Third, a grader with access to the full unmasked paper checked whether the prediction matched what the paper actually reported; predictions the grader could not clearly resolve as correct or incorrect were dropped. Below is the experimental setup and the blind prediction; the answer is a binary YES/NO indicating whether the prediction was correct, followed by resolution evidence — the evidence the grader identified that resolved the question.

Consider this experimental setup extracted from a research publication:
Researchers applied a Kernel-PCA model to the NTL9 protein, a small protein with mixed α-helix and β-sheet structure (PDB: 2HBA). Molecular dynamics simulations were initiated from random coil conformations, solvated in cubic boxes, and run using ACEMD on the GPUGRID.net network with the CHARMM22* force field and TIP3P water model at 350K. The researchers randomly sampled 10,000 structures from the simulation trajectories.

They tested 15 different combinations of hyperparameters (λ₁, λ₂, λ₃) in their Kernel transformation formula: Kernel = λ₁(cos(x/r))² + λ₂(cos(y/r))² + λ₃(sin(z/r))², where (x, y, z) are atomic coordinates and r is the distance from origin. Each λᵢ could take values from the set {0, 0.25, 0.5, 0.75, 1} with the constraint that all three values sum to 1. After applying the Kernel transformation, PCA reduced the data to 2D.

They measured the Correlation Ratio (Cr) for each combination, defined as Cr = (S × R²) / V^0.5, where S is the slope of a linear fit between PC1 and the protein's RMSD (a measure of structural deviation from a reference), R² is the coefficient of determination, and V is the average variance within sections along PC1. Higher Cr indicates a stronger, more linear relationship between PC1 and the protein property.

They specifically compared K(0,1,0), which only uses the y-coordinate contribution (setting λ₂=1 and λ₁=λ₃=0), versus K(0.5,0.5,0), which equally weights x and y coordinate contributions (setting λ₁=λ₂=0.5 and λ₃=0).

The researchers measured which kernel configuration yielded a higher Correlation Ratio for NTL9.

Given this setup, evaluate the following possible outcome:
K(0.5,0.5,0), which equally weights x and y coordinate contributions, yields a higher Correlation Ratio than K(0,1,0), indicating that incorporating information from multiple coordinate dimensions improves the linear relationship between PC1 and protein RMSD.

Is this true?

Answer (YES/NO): YES